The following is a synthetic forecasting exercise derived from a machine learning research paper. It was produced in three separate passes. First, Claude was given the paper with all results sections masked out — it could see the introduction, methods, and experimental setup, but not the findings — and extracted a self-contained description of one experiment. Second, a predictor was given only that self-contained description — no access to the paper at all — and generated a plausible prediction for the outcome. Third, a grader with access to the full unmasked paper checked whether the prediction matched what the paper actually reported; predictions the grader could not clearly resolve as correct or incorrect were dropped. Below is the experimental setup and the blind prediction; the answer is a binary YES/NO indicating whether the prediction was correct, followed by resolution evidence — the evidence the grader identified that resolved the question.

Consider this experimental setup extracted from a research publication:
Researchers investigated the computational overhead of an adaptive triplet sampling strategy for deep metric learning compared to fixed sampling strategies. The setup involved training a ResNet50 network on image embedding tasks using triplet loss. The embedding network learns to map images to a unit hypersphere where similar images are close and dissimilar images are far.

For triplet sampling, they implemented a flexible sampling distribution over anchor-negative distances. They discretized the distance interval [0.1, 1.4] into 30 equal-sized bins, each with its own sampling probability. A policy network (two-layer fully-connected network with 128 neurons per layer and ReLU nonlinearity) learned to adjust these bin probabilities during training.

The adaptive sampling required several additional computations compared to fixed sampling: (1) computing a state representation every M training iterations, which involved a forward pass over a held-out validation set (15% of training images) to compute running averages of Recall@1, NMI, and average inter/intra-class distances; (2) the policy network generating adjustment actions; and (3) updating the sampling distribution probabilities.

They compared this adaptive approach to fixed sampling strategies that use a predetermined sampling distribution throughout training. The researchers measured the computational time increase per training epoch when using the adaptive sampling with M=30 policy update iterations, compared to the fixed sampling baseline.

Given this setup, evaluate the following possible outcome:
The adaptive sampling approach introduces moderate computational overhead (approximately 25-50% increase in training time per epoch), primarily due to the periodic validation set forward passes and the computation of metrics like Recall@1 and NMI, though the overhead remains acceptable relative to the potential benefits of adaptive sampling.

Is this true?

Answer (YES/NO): NO